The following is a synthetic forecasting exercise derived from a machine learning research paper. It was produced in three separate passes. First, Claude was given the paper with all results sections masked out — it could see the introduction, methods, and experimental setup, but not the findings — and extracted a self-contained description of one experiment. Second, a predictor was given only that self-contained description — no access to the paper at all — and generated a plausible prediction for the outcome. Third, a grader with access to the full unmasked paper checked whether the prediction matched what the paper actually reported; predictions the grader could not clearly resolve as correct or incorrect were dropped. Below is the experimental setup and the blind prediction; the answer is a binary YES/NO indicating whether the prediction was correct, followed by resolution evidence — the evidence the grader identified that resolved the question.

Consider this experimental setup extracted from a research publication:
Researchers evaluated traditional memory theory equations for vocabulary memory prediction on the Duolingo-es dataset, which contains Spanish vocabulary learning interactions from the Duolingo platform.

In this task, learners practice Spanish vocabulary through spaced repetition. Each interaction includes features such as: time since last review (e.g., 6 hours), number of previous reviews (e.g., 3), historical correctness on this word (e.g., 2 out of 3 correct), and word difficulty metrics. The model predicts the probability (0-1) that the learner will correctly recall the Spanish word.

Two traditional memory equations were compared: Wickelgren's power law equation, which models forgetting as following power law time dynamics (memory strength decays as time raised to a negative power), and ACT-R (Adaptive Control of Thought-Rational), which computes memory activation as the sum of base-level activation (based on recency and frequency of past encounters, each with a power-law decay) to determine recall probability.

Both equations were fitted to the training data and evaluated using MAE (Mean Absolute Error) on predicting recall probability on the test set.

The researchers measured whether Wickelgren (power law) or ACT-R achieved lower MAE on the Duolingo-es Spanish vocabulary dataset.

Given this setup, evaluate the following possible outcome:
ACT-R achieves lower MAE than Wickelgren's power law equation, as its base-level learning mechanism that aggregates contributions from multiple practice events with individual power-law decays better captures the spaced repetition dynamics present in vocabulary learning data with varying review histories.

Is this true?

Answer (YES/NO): NO